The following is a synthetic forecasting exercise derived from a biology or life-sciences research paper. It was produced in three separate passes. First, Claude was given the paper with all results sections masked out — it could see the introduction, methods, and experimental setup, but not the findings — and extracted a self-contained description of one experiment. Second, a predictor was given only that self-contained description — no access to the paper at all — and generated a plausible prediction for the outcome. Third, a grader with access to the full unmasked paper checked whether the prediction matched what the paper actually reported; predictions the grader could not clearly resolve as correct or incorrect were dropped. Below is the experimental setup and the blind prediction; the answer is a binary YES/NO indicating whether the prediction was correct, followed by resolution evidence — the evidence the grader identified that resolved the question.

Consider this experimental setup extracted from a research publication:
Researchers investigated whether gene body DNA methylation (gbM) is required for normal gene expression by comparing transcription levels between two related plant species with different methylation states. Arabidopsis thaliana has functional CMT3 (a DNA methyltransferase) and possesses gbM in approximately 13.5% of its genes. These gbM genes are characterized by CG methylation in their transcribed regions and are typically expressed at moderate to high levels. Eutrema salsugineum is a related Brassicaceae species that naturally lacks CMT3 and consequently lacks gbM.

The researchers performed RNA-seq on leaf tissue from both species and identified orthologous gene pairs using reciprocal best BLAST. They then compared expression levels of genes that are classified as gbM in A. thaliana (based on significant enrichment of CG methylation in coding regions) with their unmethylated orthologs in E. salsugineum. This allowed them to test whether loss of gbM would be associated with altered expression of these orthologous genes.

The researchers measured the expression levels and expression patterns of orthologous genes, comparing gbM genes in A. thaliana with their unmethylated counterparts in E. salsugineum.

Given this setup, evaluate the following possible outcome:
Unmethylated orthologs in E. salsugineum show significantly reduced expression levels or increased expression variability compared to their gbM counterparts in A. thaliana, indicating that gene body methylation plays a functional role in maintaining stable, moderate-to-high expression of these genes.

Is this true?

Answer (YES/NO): NO